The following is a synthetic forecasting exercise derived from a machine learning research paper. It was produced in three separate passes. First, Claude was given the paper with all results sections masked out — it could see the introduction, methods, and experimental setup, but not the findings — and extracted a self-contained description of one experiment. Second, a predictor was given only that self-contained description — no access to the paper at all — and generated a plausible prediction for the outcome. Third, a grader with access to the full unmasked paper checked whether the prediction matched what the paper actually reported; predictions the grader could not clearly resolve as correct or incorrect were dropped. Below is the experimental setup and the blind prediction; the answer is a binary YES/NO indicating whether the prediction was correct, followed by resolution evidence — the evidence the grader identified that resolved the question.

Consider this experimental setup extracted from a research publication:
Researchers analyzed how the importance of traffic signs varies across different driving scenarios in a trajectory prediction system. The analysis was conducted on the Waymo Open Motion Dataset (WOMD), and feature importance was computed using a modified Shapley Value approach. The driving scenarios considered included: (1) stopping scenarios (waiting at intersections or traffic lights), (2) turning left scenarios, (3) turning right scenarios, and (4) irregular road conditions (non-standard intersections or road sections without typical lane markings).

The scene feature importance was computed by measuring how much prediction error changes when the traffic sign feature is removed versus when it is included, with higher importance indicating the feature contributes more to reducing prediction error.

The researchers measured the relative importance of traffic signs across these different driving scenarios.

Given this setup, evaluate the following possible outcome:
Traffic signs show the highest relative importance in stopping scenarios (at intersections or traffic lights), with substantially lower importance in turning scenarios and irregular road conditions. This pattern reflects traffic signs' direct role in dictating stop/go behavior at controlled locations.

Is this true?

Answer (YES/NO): NO